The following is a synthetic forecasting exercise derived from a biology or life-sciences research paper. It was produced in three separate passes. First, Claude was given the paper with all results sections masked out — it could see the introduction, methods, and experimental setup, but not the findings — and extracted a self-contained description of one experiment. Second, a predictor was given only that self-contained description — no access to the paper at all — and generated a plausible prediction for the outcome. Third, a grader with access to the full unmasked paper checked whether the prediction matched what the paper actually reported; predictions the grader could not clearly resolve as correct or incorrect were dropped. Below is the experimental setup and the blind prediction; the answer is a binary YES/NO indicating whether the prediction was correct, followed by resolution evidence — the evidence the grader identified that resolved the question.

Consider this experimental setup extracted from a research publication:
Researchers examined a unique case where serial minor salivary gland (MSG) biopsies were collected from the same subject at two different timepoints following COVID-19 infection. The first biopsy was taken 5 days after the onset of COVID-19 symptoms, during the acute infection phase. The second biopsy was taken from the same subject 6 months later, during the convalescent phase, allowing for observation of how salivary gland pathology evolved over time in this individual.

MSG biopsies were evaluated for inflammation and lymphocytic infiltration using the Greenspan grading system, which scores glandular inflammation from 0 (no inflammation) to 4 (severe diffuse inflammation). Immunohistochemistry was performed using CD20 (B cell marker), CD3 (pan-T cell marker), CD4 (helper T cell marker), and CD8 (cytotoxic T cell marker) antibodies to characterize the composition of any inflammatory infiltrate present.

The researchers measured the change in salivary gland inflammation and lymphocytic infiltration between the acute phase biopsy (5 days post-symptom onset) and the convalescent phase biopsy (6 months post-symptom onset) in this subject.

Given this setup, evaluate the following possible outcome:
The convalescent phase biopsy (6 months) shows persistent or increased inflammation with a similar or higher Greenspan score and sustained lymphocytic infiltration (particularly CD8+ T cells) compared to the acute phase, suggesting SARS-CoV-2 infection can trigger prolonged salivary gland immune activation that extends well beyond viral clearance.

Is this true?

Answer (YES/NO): NO